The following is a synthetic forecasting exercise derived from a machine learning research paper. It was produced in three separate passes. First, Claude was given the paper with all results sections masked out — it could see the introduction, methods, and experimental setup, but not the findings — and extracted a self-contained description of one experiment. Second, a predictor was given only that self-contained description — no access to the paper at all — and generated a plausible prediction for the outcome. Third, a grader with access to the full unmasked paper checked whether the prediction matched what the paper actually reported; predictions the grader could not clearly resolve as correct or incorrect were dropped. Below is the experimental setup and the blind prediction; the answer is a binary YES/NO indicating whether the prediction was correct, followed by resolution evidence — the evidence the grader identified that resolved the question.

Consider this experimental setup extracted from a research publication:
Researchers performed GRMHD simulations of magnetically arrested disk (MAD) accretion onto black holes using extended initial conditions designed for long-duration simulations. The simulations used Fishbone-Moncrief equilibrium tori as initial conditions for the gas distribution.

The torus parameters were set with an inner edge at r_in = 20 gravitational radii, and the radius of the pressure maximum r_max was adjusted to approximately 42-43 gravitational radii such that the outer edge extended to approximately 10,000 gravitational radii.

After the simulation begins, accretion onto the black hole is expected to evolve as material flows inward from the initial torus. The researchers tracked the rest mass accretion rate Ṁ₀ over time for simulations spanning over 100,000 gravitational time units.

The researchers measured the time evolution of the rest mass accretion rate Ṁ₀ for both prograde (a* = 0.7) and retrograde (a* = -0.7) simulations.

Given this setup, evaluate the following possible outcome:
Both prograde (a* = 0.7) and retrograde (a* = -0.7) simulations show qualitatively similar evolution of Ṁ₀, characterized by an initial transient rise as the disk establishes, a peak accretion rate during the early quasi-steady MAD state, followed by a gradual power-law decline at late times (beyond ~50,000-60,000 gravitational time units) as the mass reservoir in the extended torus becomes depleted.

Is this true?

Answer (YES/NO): NO